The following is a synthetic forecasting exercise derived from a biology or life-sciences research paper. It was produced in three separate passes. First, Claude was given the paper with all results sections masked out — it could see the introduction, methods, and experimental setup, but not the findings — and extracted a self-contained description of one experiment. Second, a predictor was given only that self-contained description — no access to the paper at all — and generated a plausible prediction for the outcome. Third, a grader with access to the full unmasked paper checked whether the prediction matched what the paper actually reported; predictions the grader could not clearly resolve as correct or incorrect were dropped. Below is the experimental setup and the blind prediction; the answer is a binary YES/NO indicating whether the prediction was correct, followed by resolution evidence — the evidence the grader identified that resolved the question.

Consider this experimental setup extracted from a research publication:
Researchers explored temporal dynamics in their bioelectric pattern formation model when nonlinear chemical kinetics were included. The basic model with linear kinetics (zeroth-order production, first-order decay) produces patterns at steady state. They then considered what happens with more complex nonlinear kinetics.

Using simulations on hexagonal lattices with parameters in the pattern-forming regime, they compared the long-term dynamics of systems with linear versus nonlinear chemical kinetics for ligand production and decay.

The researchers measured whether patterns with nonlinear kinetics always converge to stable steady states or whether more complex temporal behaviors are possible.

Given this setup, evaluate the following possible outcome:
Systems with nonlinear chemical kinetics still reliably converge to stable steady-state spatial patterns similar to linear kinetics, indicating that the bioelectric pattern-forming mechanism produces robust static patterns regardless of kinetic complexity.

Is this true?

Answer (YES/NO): NO